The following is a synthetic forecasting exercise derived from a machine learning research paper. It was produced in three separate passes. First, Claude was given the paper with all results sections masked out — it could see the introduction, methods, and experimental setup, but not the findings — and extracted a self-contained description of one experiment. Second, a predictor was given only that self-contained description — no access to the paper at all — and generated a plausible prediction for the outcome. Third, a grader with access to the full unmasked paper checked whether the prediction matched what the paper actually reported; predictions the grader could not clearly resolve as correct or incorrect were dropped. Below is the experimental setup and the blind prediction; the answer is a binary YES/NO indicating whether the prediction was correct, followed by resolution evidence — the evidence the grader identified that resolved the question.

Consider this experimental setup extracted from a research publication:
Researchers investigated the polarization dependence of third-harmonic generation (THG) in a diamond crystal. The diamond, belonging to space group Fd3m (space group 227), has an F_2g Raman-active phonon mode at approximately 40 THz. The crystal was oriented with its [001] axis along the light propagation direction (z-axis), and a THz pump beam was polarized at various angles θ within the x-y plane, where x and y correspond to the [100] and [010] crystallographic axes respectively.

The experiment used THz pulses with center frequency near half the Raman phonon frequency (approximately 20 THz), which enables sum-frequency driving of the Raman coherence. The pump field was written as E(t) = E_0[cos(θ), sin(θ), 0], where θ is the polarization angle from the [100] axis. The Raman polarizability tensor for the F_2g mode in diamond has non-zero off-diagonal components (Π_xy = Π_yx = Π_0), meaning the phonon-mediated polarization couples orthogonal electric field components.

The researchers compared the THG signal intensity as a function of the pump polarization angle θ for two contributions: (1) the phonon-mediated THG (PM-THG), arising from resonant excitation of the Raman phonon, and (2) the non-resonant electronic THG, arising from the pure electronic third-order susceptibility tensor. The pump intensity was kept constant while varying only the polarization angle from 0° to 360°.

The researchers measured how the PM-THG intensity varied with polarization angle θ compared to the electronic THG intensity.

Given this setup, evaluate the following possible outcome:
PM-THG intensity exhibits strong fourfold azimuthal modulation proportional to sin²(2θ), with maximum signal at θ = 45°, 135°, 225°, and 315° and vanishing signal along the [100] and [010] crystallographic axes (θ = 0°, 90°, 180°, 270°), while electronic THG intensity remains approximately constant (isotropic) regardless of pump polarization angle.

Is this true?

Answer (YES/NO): NO